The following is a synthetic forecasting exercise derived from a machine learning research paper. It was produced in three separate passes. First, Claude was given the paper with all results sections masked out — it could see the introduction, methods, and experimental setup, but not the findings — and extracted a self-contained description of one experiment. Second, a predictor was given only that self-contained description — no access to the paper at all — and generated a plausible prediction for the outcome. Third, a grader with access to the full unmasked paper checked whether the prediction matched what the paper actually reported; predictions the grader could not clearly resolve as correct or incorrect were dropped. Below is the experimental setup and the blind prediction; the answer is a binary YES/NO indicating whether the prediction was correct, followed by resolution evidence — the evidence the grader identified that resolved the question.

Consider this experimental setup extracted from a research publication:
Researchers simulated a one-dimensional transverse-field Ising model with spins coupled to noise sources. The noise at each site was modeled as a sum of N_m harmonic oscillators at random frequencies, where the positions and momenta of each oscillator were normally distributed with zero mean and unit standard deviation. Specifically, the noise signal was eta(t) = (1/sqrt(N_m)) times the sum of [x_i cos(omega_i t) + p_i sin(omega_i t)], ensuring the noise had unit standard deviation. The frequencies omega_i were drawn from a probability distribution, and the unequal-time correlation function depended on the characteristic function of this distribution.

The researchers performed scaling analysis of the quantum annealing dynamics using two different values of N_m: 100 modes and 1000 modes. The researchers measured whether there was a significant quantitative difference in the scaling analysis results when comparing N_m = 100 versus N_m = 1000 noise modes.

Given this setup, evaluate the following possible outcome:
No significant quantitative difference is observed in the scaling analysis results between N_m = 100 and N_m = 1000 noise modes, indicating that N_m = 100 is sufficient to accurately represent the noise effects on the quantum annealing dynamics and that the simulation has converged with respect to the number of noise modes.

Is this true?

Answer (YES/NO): YES